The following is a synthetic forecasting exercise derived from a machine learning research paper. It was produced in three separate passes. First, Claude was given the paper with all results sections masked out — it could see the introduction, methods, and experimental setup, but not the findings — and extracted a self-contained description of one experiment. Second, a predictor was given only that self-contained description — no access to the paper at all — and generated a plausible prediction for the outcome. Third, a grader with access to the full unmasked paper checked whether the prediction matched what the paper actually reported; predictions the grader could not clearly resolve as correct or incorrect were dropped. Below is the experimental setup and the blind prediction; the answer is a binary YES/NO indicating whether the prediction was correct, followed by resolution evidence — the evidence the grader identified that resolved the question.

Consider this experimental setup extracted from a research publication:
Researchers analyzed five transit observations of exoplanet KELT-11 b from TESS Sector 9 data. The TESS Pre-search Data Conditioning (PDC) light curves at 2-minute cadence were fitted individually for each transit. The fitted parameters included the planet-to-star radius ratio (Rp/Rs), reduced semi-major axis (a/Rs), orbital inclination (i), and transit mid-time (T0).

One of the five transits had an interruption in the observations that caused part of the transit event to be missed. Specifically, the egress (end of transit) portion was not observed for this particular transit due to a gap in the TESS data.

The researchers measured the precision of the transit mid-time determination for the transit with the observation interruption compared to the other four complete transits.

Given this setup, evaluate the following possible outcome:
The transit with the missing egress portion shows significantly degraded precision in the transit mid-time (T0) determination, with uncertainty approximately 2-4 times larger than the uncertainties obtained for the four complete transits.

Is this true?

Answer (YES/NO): NO